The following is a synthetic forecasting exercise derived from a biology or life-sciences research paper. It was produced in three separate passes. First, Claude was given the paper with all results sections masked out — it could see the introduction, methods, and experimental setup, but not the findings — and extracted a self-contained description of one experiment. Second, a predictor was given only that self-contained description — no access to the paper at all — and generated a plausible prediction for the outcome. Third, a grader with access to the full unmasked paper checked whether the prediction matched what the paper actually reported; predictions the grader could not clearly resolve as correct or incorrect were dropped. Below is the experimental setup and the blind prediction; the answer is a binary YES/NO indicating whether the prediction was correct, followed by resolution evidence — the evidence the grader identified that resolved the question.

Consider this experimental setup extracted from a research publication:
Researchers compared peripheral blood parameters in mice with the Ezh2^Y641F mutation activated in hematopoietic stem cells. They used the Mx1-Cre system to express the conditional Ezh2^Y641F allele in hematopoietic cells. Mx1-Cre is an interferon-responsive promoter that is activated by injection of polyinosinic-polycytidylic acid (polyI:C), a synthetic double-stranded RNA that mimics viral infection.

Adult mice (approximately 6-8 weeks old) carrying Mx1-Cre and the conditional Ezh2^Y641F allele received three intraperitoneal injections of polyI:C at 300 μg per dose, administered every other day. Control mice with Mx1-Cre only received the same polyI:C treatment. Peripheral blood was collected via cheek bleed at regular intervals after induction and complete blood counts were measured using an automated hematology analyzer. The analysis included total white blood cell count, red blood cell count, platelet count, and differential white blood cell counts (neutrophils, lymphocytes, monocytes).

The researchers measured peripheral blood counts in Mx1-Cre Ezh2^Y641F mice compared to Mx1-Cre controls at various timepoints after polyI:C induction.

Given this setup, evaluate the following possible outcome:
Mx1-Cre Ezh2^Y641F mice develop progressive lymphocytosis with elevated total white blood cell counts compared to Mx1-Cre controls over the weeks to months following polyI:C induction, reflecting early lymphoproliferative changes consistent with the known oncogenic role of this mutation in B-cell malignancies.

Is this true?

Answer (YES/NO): NO